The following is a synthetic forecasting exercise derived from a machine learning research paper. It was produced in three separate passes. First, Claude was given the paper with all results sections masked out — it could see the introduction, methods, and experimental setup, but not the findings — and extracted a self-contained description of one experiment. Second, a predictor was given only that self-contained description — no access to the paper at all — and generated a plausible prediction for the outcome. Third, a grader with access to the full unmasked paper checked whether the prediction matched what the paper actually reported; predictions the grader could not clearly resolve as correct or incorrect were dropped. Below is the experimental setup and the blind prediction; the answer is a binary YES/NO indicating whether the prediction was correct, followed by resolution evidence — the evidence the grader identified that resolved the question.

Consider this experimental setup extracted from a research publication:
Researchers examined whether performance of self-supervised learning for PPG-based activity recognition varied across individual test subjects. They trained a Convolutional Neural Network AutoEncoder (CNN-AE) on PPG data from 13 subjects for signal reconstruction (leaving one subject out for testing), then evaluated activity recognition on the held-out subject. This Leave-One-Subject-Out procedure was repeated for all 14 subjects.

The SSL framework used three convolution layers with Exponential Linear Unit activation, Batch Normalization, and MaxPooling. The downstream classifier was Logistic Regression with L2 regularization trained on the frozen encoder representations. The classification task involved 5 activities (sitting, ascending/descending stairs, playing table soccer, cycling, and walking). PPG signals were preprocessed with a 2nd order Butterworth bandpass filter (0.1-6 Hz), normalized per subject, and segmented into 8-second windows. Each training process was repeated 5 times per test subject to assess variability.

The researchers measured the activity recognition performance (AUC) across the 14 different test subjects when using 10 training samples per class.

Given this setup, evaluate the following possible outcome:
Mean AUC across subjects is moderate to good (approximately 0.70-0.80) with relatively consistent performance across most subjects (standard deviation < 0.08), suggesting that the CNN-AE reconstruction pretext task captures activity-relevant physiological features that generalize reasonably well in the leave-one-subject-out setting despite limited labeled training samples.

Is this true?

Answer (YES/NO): NO